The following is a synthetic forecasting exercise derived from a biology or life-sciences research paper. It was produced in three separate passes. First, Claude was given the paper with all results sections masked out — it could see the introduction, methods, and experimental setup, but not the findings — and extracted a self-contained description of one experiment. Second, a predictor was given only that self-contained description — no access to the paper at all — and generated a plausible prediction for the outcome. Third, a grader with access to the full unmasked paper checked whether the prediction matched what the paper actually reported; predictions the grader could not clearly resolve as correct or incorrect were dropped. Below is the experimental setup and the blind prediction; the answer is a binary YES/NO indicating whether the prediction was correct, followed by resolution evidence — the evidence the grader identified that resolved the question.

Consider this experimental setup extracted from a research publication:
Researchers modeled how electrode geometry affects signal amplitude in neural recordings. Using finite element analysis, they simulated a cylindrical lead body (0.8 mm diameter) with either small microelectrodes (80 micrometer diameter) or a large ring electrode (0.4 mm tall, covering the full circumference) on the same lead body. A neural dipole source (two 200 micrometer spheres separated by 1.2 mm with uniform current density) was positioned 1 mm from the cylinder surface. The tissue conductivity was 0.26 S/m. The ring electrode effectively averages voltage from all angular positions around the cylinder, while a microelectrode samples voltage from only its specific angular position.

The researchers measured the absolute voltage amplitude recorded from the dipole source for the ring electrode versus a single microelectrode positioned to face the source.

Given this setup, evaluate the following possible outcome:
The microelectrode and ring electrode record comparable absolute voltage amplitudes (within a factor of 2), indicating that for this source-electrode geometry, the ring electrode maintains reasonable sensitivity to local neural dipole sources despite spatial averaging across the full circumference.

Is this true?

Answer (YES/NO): NO